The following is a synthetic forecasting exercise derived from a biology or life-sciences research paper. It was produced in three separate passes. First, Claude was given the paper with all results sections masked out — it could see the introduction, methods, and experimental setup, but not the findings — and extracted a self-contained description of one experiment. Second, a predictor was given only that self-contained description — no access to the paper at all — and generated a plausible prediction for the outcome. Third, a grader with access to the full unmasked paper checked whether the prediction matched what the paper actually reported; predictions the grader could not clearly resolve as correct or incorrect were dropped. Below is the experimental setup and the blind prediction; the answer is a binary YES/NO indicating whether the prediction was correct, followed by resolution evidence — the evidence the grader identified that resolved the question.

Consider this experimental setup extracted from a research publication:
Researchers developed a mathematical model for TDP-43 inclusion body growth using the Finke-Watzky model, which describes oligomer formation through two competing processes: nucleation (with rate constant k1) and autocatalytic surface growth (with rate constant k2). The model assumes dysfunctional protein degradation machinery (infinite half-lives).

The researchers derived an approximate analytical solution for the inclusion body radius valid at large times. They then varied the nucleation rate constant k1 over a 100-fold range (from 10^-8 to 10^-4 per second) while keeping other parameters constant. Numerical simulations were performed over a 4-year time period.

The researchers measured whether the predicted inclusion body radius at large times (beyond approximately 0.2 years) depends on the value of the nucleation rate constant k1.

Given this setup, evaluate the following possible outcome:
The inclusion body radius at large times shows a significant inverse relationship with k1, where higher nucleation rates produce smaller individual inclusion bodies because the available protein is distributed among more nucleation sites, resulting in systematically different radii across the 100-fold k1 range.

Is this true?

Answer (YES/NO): NO